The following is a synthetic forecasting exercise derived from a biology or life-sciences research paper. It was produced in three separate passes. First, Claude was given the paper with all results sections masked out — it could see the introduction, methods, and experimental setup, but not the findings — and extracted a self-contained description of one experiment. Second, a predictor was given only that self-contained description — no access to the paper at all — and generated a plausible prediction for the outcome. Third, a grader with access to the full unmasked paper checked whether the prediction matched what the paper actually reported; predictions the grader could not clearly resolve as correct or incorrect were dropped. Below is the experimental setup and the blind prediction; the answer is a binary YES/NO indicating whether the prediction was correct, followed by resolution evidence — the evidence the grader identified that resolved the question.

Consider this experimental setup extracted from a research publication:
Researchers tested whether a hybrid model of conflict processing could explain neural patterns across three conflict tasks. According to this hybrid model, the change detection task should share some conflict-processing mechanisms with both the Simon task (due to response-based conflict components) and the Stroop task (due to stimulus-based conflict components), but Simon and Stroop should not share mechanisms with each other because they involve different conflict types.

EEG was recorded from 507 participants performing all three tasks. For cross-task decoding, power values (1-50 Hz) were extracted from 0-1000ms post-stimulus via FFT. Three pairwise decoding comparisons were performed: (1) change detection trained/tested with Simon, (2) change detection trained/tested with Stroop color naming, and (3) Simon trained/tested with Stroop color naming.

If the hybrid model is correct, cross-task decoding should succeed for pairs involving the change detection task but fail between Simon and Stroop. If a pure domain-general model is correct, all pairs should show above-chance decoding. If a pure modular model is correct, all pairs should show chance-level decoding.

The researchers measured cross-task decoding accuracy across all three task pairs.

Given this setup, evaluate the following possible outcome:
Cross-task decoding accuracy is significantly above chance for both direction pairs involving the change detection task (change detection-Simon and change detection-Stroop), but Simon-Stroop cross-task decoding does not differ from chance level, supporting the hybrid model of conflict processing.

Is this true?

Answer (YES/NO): NO